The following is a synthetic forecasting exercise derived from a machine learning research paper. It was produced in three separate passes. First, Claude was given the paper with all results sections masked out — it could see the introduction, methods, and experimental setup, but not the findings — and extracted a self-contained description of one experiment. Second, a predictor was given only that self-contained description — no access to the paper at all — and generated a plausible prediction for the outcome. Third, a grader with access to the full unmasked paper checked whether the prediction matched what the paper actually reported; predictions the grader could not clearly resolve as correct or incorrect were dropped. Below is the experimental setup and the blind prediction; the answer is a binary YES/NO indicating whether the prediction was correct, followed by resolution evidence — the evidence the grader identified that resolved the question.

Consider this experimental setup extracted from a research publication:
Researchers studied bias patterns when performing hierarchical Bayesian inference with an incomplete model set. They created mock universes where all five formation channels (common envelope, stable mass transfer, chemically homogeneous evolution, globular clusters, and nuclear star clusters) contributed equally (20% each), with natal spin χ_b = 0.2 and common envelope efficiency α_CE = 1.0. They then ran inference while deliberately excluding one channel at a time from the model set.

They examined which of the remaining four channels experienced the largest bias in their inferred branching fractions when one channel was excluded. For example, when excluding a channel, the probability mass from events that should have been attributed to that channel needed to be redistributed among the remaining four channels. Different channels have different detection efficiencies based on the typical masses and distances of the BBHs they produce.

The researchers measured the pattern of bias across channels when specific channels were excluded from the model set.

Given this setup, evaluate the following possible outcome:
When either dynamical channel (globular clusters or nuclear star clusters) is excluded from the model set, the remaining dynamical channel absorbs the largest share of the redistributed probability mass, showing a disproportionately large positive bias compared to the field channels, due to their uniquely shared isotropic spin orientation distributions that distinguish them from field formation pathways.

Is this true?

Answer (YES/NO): NO